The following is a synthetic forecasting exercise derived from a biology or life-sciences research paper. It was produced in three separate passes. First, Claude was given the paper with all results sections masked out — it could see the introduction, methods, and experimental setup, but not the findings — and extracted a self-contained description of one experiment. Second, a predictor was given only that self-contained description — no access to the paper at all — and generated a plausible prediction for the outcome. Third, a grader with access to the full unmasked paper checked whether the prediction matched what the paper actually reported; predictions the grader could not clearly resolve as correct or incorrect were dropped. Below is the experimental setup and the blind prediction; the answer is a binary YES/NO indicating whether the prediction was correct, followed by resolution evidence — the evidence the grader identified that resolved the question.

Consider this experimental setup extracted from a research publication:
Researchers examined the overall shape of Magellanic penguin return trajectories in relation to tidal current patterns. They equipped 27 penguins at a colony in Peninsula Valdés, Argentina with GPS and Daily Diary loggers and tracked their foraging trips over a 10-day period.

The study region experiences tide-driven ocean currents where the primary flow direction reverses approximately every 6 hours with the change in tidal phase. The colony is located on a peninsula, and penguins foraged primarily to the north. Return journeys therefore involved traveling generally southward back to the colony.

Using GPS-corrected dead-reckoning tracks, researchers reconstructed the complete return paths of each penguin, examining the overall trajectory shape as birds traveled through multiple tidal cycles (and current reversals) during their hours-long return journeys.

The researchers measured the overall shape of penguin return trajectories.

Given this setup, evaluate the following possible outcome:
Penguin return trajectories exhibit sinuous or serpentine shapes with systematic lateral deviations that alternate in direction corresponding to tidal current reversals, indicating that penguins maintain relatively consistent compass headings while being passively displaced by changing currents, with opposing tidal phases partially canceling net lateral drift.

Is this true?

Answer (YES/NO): NO